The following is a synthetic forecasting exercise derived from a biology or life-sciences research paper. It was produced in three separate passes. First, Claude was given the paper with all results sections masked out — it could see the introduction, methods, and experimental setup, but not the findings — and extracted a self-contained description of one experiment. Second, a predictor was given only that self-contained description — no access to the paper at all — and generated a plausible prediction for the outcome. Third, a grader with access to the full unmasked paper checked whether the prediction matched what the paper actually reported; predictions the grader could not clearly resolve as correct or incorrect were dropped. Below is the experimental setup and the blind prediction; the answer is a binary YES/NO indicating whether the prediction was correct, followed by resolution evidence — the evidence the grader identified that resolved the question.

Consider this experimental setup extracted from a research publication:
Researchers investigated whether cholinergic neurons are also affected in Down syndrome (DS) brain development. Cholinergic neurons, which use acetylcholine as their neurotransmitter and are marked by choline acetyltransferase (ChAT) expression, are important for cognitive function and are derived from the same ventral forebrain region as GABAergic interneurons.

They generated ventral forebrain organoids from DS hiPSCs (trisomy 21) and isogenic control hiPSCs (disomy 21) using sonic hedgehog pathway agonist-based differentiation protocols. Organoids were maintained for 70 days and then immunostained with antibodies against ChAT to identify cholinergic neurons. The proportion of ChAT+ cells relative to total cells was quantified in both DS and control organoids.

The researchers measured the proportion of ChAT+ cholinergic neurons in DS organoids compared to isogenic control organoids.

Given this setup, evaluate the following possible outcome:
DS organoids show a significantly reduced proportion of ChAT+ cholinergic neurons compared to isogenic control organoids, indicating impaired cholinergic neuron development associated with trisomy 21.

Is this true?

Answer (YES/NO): NO